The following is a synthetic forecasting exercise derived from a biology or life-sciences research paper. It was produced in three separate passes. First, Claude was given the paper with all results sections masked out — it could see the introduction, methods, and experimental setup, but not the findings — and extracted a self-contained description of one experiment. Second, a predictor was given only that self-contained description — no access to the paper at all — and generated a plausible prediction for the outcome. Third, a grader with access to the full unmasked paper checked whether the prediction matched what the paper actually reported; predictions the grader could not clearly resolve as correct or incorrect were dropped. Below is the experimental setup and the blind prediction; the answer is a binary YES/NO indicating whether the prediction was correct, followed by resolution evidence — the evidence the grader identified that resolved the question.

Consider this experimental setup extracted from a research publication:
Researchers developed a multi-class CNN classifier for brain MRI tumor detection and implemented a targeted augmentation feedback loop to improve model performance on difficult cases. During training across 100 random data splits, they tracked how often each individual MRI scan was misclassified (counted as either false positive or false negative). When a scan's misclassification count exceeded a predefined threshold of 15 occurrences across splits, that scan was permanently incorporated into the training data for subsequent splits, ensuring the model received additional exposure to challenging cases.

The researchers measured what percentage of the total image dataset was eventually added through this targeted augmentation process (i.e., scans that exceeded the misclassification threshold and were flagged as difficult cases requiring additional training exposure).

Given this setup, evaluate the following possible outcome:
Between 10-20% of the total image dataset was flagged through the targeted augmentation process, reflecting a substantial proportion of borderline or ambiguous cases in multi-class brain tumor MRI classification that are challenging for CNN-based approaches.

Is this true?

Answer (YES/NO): NO